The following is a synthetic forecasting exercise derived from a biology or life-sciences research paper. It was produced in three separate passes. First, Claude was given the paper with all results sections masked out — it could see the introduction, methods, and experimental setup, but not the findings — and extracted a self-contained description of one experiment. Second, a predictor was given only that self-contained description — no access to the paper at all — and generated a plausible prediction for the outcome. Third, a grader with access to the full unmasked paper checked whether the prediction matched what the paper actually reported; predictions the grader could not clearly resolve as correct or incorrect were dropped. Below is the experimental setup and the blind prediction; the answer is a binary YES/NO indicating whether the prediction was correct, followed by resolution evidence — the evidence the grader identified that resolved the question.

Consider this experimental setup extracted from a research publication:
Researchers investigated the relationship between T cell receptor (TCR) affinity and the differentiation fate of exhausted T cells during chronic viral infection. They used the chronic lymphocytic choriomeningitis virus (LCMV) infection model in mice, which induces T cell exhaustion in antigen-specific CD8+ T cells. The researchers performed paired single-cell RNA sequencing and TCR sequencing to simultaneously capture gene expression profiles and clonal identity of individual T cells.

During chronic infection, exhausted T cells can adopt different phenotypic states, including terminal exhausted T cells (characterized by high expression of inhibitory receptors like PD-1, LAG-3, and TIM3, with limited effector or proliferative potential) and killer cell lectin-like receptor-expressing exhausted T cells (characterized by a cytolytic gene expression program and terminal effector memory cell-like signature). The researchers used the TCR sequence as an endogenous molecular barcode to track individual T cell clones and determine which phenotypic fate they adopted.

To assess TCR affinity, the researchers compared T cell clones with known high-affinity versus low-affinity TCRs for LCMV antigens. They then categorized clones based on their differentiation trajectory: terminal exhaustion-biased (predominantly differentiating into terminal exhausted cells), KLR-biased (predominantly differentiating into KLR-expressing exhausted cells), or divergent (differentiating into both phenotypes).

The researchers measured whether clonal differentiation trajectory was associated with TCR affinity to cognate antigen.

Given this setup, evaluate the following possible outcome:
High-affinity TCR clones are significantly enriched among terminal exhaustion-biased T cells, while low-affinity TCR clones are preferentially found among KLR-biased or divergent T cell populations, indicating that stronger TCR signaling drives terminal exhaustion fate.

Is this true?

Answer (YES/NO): NO